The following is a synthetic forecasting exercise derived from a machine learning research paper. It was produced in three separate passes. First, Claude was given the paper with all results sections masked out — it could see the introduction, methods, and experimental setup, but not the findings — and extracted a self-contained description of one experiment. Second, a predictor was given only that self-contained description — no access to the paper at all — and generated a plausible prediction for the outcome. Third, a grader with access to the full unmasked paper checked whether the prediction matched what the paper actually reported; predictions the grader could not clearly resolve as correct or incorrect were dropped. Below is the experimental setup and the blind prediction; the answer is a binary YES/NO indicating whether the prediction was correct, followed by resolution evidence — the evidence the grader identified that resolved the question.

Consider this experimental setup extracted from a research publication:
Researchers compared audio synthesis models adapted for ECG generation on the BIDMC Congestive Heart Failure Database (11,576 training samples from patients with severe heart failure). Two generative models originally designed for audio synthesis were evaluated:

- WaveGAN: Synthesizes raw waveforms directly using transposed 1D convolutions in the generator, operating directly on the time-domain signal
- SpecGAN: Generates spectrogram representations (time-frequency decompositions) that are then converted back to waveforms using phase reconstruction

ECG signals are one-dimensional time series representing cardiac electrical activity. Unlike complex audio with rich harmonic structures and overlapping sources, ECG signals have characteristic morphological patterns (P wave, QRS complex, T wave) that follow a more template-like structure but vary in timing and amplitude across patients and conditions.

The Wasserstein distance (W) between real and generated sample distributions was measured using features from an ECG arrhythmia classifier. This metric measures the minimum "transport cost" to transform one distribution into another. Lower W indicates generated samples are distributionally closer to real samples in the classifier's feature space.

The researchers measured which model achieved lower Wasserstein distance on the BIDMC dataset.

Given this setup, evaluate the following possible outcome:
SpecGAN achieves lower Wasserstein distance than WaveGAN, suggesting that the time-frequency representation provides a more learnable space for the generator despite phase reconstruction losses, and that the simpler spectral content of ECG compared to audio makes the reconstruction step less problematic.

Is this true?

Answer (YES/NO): YES